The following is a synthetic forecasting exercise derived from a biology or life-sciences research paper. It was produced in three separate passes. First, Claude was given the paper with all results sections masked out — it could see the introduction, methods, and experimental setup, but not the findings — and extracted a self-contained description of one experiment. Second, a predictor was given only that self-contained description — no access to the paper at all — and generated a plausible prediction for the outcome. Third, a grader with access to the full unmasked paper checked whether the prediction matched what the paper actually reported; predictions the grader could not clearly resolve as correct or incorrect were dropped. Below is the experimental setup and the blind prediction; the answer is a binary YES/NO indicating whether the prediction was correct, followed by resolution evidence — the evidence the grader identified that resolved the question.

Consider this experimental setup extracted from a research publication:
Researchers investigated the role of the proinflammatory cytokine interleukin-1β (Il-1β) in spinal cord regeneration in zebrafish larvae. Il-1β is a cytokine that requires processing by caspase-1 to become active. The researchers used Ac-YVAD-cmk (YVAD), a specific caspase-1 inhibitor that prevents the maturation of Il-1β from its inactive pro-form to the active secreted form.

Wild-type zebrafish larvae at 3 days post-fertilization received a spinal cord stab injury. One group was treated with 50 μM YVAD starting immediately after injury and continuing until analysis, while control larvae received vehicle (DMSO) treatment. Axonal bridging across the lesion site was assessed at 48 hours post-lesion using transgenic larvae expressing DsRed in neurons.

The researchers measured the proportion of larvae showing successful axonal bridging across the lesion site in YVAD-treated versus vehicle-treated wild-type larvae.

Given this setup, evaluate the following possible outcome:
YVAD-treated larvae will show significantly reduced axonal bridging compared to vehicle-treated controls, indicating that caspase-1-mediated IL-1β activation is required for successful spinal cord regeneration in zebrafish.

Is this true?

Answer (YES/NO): NO